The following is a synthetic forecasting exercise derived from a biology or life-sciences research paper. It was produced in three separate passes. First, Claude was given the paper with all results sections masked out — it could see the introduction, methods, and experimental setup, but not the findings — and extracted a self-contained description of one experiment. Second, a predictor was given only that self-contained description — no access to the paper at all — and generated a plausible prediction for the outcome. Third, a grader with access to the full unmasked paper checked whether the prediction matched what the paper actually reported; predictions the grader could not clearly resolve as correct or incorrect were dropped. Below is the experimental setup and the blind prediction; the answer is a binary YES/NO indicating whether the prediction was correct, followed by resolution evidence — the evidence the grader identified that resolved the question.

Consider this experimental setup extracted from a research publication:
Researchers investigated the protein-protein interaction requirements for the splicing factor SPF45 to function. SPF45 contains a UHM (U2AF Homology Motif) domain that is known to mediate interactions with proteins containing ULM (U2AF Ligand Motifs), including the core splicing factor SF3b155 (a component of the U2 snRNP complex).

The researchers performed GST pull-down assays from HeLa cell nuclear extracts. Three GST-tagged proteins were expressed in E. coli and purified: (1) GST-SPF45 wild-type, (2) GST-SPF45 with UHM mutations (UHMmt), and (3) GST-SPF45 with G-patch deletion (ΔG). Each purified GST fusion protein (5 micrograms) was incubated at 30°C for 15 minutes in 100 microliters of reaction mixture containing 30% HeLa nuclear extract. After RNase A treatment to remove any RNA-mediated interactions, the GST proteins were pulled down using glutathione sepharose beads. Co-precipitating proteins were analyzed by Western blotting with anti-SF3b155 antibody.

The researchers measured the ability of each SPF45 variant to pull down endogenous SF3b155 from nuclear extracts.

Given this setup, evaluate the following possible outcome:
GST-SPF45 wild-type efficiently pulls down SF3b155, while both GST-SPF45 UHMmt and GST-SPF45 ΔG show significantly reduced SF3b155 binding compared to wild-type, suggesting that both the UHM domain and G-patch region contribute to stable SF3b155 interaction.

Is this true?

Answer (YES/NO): NO